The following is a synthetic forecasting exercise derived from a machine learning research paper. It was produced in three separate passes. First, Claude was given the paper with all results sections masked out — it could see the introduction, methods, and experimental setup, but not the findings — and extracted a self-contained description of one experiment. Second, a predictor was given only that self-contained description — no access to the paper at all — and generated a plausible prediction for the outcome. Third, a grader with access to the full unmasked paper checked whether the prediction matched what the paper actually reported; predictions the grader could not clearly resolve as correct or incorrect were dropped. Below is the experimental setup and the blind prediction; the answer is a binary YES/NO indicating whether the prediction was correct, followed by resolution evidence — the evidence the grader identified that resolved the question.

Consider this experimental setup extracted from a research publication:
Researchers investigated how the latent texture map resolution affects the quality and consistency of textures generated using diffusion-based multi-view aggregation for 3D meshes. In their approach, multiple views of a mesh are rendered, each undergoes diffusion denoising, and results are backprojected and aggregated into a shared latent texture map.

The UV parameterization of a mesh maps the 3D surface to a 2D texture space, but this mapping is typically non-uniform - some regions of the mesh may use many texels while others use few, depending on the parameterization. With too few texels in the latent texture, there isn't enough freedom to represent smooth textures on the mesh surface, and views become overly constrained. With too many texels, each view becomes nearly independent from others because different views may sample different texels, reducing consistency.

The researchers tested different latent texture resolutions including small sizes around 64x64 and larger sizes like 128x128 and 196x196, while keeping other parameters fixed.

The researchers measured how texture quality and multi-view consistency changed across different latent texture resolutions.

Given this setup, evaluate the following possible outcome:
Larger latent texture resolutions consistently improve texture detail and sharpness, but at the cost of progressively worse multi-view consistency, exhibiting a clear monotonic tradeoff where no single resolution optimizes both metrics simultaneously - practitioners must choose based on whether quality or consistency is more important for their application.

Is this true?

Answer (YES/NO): NO